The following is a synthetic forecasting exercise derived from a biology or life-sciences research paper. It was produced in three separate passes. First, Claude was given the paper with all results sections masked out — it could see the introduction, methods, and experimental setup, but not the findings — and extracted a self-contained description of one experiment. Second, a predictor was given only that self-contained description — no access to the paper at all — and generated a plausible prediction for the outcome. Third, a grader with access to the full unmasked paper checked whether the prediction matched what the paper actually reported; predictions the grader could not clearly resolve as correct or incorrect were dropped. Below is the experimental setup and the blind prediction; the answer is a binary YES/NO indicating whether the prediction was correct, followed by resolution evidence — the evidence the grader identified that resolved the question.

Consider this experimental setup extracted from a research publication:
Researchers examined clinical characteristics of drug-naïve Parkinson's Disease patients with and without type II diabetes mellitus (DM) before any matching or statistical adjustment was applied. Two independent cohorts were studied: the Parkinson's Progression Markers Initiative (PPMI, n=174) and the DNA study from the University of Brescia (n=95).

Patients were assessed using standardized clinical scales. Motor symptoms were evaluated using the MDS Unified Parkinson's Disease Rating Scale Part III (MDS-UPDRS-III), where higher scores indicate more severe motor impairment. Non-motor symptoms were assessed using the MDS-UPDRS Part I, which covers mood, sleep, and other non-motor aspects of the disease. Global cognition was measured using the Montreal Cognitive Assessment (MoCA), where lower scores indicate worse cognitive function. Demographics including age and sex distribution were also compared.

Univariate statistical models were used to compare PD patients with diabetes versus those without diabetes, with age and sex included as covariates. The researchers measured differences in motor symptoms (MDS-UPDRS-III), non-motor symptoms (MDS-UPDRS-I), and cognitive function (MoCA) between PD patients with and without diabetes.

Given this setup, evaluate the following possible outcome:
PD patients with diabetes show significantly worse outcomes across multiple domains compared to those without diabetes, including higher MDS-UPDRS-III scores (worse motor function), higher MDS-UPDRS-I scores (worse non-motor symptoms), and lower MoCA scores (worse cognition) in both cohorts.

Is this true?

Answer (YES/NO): NO